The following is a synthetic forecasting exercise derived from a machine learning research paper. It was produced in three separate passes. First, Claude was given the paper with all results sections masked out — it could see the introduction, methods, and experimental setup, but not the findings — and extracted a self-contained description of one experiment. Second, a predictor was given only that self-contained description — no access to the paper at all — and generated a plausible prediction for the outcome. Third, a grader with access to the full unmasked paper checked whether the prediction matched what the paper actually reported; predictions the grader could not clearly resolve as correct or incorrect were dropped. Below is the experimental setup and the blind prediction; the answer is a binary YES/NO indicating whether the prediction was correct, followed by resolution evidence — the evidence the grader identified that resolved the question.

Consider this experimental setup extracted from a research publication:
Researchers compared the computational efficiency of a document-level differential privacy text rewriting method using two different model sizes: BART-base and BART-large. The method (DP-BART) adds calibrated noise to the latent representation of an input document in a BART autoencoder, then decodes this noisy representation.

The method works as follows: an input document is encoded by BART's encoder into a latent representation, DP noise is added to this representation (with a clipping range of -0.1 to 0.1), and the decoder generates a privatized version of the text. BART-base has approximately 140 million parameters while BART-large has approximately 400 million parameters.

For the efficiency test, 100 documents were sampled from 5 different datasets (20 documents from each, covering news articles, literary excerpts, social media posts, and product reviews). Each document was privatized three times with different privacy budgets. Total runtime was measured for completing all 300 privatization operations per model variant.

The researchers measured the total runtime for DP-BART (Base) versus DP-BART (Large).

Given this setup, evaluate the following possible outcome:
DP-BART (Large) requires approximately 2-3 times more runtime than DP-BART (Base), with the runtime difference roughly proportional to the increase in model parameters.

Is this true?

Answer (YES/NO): NO